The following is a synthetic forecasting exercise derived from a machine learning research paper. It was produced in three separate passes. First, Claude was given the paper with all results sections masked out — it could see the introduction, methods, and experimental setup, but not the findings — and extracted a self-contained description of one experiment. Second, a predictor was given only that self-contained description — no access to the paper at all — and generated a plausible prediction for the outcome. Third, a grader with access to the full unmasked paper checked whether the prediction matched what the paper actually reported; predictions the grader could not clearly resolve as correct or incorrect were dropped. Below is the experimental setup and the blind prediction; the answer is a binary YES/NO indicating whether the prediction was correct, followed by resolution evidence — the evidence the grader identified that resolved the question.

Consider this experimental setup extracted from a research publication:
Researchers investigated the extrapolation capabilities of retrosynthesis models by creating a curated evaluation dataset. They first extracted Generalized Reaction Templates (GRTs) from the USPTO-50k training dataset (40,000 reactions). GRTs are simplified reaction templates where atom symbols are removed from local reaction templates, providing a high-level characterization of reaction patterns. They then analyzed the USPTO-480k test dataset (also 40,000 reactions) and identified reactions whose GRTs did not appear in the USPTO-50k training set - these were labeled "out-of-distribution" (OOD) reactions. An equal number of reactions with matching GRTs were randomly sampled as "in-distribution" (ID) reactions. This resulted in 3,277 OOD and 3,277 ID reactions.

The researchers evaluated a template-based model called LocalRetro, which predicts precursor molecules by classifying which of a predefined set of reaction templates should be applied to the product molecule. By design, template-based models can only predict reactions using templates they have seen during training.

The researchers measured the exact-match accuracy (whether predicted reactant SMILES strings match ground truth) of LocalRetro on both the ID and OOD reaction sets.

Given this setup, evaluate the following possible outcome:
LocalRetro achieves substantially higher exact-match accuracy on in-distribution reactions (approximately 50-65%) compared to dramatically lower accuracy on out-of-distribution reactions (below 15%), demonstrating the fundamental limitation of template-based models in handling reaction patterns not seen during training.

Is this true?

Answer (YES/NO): NO